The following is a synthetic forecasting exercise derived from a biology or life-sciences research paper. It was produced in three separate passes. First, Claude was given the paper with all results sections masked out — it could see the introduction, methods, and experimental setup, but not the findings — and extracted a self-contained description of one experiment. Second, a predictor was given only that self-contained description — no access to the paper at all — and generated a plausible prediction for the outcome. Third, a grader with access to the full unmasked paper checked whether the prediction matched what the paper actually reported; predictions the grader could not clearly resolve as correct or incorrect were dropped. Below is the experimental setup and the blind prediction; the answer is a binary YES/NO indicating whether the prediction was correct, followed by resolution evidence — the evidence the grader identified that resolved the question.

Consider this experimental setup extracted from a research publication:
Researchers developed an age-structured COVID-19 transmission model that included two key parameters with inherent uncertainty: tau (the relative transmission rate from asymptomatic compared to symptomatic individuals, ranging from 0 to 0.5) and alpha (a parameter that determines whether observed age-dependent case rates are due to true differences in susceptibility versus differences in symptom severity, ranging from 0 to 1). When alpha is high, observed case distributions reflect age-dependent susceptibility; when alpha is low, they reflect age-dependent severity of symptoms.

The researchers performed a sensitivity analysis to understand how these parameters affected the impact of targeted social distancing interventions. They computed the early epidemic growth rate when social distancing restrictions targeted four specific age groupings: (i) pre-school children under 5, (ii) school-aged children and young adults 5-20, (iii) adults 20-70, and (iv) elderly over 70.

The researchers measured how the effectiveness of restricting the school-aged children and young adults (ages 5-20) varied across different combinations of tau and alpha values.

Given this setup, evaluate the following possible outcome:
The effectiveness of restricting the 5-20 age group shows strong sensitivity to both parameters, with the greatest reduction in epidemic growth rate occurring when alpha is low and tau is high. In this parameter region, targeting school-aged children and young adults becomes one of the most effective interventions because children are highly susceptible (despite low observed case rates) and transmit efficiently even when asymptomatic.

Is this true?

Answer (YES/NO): NO